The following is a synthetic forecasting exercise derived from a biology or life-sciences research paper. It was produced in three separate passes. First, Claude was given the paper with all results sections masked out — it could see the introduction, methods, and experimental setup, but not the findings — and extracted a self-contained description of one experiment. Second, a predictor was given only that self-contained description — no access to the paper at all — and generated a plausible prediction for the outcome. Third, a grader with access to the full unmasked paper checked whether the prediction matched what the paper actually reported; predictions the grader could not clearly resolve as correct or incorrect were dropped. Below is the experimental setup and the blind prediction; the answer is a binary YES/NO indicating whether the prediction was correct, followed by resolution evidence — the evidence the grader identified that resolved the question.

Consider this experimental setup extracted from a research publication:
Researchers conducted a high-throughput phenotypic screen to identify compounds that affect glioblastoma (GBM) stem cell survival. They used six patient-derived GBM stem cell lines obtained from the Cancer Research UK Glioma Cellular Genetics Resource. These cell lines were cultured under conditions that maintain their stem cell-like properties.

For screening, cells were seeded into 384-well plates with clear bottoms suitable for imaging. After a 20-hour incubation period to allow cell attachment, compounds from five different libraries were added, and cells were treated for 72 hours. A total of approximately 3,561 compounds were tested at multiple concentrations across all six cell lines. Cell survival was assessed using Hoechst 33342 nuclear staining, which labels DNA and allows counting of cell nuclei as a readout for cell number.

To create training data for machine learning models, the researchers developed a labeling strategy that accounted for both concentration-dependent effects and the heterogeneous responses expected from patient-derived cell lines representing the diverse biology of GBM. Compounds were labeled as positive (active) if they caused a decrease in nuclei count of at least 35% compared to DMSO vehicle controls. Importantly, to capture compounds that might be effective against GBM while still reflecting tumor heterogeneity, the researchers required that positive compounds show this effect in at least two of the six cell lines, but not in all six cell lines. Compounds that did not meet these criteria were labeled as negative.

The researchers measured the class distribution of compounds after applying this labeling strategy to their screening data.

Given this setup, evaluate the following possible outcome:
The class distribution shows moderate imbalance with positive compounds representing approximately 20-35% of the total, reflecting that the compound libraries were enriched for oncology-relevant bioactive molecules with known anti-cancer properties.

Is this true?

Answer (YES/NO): NO